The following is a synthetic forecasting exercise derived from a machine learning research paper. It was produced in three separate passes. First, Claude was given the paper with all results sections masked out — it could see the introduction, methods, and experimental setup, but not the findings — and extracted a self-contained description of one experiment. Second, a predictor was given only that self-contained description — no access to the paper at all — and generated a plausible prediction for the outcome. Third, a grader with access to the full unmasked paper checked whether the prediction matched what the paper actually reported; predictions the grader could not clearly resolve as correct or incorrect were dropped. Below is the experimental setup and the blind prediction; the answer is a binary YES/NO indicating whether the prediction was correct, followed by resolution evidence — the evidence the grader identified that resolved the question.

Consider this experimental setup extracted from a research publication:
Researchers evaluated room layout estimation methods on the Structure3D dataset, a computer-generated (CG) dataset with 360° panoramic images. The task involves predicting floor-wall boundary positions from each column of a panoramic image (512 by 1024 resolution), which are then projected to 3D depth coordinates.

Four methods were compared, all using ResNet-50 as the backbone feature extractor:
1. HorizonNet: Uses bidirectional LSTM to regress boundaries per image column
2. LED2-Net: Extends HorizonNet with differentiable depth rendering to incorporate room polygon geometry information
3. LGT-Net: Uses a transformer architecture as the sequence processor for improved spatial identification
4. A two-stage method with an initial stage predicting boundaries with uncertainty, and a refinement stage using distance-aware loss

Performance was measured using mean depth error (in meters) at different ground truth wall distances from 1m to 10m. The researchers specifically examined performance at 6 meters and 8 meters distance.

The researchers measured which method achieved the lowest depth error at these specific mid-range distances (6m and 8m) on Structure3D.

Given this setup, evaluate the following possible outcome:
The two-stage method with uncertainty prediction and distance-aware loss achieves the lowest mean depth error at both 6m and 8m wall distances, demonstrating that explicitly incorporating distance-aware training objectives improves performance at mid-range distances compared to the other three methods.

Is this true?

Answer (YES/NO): NO